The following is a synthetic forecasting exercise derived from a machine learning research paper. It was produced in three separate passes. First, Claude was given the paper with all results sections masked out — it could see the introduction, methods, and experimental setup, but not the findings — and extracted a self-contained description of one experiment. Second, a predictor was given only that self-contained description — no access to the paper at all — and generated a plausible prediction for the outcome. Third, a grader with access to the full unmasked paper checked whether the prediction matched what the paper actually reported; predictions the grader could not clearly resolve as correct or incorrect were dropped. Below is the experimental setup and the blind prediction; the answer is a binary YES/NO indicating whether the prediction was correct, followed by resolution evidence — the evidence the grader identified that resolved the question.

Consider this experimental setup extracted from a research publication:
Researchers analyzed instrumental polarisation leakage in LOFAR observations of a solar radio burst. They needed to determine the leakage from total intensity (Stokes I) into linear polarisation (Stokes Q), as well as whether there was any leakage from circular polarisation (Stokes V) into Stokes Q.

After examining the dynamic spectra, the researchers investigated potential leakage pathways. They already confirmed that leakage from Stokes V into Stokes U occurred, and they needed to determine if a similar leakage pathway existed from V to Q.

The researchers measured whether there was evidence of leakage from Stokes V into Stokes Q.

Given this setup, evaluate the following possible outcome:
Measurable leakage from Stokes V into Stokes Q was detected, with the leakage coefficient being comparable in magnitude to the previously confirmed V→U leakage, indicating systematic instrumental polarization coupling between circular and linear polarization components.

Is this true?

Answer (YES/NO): NO